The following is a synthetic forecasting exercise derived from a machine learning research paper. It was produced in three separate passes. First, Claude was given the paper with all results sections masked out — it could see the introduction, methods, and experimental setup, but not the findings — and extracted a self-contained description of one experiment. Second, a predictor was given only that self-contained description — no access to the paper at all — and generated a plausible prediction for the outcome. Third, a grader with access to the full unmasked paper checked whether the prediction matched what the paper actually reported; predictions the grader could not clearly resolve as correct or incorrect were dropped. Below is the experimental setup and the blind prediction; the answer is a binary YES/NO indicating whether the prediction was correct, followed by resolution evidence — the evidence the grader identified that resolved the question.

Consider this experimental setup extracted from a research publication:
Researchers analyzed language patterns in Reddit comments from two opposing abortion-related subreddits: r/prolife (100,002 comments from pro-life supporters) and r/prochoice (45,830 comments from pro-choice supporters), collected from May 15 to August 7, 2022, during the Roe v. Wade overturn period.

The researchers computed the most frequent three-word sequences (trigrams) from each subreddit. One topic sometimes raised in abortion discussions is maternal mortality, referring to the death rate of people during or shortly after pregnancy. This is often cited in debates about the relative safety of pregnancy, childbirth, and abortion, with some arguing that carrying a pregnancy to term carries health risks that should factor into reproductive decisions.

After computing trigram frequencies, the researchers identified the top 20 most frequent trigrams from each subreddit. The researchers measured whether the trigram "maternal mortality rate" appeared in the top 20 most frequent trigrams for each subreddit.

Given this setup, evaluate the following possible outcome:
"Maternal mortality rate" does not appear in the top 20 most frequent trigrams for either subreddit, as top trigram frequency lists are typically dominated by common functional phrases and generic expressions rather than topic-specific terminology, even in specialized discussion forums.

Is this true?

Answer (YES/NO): NO